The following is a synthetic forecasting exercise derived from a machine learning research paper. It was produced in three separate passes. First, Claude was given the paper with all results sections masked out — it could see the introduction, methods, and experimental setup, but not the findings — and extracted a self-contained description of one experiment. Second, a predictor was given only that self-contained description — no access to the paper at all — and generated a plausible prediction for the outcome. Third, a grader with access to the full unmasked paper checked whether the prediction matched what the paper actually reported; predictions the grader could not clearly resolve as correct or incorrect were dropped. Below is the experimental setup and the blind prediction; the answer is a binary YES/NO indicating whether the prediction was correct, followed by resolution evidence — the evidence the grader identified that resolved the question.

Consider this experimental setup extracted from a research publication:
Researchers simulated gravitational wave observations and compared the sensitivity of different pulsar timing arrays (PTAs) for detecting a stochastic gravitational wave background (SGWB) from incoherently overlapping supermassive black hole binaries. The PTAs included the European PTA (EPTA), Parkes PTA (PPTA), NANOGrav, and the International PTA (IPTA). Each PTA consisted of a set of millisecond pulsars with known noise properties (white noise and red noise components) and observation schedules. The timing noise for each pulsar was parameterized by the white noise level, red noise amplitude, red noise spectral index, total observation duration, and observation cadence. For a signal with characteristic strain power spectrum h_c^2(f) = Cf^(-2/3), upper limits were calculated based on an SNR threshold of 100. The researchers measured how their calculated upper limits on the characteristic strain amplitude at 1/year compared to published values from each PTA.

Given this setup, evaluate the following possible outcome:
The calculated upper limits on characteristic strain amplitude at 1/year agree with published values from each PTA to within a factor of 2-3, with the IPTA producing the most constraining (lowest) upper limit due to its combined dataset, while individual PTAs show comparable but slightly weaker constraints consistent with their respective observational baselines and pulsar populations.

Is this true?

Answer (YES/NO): YES